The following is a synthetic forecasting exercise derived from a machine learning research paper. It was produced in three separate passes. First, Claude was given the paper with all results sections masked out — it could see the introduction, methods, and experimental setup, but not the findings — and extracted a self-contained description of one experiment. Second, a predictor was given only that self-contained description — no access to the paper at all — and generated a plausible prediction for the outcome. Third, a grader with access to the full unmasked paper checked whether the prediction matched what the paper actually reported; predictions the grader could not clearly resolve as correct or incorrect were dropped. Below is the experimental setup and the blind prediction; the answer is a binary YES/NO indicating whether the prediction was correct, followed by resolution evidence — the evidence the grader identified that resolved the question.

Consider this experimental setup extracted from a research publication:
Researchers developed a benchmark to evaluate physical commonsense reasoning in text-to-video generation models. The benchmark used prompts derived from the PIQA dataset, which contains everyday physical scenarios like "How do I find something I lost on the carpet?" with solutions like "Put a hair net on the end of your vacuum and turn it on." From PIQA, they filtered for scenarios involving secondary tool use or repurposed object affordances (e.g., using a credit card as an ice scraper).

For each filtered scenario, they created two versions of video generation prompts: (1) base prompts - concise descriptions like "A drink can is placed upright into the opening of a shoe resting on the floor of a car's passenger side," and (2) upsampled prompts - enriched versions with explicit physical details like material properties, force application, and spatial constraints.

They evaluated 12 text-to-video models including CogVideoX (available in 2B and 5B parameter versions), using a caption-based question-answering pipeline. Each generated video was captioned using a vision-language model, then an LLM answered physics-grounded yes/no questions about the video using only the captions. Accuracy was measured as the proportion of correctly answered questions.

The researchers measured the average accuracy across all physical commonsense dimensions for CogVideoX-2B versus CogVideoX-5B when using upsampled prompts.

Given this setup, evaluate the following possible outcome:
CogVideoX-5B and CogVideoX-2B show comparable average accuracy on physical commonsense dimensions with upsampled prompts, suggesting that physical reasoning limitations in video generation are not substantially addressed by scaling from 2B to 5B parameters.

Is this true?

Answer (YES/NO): NO